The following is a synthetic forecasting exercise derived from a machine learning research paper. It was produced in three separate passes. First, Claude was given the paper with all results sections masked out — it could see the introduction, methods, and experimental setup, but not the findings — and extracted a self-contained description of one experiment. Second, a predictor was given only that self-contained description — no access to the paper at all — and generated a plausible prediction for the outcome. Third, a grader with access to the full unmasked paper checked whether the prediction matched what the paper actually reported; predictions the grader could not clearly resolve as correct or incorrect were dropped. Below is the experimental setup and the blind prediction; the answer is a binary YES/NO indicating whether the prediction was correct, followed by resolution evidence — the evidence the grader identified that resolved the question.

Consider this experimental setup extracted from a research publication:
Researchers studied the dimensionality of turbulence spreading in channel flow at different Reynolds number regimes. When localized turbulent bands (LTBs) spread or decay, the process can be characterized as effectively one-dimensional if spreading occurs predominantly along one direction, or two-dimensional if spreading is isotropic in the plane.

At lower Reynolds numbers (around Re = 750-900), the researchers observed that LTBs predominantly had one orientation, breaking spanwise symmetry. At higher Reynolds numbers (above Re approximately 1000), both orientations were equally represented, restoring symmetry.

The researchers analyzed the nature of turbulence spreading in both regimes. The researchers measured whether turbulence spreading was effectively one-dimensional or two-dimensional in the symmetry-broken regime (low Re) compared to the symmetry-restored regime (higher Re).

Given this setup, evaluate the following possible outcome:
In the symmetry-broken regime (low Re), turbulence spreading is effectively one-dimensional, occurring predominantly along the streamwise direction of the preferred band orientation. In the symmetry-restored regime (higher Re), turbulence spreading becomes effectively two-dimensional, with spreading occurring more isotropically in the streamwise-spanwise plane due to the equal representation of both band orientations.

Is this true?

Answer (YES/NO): YES